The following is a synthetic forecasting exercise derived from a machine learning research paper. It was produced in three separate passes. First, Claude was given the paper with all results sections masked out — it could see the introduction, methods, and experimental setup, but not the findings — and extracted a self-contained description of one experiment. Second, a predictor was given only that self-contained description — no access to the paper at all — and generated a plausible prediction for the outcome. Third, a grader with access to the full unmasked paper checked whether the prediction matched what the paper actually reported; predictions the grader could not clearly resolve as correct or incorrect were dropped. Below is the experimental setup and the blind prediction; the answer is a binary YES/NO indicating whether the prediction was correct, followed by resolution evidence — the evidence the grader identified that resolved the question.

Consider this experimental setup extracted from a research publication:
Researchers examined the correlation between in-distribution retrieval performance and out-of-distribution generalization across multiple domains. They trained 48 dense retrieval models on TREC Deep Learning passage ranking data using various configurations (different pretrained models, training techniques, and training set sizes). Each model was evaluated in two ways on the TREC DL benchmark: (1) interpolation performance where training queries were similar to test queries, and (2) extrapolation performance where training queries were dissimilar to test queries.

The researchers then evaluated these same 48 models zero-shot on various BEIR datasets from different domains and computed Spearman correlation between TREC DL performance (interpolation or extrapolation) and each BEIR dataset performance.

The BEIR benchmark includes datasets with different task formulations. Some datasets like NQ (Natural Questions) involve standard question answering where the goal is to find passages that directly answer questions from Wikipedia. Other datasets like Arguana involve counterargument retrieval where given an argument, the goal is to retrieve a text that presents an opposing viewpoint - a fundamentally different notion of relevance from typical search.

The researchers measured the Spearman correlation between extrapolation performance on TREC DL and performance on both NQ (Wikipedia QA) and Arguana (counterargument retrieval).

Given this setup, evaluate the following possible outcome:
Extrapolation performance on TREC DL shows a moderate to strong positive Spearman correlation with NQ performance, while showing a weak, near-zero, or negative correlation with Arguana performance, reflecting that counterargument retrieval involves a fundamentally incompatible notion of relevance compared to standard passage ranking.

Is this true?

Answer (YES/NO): NO